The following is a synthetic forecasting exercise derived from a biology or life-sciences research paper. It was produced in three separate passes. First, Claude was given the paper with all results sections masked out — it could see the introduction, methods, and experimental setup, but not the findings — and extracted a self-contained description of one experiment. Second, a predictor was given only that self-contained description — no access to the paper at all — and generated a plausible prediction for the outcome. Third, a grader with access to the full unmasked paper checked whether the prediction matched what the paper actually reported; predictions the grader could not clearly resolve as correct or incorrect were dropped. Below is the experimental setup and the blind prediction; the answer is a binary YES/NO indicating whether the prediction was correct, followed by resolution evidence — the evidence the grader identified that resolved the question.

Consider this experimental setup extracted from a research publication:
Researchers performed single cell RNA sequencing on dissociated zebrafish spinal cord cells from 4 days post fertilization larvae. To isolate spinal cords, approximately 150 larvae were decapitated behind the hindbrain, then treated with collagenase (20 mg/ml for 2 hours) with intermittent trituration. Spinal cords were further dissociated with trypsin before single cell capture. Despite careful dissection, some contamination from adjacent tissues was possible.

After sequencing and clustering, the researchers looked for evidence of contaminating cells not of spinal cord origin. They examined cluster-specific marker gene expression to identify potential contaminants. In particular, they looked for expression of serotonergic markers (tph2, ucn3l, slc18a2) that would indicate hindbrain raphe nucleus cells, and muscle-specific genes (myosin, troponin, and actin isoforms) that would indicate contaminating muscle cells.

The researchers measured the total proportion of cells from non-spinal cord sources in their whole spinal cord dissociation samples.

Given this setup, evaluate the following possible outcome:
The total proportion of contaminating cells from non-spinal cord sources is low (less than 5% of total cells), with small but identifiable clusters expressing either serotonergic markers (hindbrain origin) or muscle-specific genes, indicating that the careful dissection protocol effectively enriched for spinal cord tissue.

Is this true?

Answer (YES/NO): YES